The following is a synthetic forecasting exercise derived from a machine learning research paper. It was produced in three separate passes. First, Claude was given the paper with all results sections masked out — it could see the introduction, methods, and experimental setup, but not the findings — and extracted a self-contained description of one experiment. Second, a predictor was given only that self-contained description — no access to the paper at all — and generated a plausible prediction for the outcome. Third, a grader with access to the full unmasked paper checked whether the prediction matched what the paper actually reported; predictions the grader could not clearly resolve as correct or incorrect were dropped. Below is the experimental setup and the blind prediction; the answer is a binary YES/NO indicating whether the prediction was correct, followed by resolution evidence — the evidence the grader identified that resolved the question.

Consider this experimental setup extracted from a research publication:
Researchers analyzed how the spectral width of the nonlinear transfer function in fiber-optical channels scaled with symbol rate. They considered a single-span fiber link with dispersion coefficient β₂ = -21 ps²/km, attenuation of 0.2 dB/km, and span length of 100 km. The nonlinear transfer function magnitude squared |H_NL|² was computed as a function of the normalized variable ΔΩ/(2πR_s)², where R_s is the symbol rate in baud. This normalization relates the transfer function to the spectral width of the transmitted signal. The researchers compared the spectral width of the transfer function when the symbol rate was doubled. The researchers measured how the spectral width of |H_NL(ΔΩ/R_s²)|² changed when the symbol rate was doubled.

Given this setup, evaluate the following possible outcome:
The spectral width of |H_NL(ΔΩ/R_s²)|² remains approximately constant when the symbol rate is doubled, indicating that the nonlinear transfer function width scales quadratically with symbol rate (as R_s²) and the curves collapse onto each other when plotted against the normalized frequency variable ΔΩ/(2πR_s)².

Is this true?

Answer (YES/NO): NO